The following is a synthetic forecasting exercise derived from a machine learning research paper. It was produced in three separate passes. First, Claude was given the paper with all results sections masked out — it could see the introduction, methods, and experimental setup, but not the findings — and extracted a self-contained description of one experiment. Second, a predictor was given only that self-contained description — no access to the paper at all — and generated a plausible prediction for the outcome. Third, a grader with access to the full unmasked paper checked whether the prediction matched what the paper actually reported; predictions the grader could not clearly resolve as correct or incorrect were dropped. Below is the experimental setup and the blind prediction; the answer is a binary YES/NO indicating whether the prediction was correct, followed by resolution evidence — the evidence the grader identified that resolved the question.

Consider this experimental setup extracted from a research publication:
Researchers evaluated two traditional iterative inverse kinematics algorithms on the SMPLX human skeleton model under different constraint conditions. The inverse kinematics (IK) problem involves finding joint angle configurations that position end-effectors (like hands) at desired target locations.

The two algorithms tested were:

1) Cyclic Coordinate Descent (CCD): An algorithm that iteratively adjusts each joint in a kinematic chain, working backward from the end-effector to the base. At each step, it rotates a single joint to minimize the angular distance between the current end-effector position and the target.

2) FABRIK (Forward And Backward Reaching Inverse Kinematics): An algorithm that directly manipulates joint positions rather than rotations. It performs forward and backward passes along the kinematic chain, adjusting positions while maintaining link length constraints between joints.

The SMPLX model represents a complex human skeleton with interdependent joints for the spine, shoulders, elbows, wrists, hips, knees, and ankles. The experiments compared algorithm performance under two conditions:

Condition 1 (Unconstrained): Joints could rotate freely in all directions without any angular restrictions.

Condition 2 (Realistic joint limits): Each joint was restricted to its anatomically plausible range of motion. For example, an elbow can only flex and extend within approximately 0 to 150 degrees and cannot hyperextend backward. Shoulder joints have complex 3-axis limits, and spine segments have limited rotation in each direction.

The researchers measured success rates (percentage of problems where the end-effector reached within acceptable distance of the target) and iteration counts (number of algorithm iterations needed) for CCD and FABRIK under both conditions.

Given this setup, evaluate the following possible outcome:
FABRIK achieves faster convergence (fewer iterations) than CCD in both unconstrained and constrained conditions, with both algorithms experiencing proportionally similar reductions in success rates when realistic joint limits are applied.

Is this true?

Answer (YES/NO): NO